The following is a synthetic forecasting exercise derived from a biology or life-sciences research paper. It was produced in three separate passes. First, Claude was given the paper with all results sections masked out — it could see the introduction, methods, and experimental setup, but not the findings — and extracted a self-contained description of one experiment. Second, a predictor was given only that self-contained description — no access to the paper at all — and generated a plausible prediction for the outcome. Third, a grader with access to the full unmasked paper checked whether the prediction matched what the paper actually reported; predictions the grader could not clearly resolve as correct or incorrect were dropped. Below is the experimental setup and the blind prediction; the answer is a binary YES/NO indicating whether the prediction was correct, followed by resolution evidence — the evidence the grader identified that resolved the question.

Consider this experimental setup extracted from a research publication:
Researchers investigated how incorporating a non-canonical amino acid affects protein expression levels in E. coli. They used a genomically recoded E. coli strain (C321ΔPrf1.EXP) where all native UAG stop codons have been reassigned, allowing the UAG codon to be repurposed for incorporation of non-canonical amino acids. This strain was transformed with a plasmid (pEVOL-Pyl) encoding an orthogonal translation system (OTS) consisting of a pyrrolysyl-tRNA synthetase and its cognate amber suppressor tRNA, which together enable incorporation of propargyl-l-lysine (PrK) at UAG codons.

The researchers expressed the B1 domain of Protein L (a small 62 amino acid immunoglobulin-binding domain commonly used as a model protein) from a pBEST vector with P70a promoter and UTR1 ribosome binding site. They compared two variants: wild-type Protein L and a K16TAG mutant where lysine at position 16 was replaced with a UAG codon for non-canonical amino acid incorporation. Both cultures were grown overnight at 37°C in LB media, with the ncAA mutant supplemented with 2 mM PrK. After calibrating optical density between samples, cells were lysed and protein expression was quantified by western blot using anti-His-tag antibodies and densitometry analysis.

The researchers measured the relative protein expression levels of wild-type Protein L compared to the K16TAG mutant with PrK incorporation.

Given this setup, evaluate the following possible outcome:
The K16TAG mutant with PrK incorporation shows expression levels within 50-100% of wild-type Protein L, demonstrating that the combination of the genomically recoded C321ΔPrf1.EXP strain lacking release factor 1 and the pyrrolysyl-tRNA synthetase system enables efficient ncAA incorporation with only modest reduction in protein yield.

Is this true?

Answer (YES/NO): NO